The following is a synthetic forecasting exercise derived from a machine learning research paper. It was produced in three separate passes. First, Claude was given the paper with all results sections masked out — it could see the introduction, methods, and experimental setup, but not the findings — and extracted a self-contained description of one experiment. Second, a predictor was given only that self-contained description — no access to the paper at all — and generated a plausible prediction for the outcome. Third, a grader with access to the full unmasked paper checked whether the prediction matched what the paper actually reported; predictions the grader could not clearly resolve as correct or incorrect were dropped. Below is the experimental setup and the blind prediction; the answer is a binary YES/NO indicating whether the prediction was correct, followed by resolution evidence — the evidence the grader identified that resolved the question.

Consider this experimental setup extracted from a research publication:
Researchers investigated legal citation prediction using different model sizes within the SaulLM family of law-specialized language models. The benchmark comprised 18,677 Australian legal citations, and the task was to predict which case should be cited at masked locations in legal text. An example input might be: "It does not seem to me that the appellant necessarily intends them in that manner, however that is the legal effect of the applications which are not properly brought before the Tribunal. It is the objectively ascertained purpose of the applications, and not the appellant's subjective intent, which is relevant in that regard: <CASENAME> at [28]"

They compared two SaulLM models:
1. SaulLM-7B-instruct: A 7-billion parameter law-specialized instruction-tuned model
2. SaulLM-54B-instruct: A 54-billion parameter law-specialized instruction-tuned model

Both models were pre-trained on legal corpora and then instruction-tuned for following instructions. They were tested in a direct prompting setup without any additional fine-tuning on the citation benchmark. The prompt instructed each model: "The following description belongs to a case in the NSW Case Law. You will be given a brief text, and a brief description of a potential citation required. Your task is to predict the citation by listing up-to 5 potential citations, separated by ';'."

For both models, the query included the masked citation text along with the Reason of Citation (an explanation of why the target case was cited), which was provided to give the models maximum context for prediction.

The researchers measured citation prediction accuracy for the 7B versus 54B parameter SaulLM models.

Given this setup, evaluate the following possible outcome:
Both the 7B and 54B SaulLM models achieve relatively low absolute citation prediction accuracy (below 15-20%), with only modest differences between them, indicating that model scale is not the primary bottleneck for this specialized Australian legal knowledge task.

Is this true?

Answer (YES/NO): YES